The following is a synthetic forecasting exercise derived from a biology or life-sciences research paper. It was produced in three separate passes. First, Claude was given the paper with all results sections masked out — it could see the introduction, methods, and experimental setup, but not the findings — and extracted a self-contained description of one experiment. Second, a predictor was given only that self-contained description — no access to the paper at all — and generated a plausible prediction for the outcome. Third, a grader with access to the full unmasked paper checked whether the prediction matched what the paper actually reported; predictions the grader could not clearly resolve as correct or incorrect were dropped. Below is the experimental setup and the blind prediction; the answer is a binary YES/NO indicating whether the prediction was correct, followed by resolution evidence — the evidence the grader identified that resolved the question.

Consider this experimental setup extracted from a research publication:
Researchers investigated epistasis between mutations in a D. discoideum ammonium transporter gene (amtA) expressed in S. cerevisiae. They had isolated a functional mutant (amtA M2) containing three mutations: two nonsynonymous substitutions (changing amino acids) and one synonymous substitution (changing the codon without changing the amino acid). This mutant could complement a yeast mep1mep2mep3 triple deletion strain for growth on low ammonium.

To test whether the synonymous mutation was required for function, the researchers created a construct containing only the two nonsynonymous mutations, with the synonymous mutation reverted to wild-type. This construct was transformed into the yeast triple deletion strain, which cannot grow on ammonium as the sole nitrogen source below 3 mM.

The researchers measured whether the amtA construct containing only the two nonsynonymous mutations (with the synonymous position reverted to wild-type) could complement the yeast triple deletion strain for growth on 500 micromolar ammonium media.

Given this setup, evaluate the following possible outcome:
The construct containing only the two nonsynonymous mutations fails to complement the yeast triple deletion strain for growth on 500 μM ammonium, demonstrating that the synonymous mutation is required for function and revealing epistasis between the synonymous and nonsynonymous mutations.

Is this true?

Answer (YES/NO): YES